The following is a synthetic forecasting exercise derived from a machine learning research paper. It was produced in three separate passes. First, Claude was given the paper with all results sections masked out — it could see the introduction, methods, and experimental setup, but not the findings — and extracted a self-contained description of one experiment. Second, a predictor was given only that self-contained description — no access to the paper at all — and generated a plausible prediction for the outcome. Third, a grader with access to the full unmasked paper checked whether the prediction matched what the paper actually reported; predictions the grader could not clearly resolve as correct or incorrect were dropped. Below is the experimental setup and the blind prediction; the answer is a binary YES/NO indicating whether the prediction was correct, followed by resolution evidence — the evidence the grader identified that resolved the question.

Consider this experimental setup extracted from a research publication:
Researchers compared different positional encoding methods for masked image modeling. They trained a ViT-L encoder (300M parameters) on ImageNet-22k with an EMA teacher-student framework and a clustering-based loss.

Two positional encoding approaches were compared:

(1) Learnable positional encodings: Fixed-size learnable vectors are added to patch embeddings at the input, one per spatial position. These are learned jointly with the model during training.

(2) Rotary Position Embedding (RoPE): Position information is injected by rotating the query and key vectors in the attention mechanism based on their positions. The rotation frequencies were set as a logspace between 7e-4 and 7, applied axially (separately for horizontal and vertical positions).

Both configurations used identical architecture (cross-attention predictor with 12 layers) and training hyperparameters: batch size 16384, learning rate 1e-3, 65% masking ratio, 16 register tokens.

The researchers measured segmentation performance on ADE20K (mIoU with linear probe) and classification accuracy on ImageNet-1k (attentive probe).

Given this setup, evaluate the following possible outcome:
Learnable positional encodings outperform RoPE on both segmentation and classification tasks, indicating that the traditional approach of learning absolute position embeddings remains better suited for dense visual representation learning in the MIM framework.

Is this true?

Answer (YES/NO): YES